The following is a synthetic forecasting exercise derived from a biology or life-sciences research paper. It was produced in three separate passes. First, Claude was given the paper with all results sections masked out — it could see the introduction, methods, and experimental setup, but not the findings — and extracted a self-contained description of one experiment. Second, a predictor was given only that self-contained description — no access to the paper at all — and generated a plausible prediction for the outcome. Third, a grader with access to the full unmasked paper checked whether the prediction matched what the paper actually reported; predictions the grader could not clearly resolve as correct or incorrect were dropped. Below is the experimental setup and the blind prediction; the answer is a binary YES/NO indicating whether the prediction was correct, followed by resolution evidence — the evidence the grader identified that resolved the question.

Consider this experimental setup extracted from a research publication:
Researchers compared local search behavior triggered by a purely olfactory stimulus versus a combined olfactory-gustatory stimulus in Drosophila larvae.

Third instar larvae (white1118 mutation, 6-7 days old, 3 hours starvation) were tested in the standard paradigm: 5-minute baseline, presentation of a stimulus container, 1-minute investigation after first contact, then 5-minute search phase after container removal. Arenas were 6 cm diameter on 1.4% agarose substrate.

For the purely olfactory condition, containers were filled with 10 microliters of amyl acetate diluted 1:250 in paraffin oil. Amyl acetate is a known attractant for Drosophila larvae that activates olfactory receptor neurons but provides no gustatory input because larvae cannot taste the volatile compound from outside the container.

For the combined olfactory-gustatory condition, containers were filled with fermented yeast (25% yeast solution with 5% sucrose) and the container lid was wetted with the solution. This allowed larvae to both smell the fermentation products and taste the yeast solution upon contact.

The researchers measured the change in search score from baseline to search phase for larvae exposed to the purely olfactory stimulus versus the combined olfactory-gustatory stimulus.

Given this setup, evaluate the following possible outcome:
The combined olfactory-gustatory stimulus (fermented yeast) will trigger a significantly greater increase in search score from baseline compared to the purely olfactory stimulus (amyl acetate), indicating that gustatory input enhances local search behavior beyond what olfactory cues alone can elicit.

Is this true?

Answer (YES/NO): YES